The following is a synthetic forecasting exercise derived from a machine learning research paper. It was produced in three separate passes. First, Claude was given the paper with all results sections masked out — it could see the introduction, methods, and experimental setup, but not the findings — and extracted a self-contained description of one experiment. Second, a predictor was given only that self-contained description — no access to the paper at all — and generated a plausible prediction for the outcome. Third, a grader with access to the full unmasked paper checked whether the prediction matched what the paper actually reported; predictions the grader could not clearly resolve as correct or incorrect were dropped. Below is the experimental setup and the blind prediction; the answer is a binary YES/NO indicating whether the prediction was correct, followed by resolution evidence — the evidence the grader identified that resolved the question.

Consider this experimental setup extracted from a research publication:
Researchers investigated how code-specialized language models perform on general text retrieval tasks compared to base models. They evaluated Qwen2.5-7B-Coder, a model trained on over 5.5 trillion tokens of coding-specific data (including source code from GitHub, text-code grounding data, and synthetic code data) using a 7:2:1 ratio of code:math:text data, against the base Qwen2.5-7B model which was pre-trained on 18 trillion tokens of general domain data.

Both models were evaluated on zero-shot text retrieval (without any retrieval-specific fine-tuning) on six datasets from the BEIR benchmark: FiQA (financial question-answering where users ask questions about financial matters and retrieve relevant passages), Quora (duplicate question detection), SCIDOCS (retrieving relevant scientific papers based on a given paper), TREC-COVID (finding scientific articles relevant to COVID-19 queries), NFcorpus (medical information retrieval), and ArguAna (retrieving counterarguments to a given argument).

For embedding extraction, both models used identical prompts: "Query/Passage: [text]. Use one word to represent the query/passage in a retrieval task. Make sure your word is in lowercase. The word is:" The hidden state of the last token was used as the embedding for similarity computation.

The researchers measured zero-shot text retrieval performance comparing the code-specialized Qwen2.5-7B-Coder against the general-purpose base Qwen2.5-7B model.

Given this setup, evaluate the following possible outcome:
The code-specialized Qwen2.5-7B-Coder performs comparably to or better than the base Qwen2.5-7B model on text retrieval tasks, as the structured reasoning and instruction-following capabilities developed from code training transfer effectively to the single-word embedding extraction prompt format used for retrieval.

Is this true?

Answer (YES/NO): YES